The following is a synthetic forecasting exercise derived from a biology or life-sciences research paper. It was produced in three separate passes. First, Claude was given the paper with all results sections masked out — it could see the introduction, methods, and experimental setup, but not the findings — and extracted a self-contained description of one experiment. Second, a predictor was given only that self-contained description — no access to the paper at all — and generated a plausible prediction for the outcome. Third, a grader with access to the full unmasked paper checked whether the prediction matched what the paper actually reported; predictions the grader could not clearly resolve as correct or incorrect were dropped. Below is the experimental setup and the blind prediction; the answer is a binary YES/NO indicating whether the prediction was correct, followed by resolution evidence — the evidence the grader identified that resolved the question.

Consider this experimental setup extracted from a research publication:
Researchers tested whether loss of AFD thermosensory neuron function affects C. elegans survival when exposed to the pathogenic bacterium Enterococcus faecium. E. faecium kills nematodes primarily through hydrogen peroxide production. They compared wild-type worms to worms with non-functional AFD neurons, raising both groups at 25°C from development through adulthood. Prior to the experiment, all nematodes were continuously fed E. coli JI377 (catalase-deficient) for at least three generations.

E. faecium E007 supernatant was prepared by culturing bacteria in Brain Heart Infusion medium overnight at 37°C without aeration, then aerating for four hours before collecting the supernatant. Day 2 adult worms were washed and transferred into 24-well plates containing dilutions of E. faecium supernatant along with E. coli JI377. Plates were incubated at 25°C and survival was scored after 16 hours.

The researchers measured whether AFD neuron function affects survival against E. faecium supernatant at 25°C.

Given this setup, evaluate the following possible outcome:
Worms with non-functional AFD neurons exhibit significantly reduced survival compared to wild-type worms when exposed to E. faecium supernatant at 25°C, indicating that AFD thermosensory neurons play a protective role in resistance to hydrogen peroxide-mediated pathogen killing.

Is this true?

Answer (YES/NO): NO